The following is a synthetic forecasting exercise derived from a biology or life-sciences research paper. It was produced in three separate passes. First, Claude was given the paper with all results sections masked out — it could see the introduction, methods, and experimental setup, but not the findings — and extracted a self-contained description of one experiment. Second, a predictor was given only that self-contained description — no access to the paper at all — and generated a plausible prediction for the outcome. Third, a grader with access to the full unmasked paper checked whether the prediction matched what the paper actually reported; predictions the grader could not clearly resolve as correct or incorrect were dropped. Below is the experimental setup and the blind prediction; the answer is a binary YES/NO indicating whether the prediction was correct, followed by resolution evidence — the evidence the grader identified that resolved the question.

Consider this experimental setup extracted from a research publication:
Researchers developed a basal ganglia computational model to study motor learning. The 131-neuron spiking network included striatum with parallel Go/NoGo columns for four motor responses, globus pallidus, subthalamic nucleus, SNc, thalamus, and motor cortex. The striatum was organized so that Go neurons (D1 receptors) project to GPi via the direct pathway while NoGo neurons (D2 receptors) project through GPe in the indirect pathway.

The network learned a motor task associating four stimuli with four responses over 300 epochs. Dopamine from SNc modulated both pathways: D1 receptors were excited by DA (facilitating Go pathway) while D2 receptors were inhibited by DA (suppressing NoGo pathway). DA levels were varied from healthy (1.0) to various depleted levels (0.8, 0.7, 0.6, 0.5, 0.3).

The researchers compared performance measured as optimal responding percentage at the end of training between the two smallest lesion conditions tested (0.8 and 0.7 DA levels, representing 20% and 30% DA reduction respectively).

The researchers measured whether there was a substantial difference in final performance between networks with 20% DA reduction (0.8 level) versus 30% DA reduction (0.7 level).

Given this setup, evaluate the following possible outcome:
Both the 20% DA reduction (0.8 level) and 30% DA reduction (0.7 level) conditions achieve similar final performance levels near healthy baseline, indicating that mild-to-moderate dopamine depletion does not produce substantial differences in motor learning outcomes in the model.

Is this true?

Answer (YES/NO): NO